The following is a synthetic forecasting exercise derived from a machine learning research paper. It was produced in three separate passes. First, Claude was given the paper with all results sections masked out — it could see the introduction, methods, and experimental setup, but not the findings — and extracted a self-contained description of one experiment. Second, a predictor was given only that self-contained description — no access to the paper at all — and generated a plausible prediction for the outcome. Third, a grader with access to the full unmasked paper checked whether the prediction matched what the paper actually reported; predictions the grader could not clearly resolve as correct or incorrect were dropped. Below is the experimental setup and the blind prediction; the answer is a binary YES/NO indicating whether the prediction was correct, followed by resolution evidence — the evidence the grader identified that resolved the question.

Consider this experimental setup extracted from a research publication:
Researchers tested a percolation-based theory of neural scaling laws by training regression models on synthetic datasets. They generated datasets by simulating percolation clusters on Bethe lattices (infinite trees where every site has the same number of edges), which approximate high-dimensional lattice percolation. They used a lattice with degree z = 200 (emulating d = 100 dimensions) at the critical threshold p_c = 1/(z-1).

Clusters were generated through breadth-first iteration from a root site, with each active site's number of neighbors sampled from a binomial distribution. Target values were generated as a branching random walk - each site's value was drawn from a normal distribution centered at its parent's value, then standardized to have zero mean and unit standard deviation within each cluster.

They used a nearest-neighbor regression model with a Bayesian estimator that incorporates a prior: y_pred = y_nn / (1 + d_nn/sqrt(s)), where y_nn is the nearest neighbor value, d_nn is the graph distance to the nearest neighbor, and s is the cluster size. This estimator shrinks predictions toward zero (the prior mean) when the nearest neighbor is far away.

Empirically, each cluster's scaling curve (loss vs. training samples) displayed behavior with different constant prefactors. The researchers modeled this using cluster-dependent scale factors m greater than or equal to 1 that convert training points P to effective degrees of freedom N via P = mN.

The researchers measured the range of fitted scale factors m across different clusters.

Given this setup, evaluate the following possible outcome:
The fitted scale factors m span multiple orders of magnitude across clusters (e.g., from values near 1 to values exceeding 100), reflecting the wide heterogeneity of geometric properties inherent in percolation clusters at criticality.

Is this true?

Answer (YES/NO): NO